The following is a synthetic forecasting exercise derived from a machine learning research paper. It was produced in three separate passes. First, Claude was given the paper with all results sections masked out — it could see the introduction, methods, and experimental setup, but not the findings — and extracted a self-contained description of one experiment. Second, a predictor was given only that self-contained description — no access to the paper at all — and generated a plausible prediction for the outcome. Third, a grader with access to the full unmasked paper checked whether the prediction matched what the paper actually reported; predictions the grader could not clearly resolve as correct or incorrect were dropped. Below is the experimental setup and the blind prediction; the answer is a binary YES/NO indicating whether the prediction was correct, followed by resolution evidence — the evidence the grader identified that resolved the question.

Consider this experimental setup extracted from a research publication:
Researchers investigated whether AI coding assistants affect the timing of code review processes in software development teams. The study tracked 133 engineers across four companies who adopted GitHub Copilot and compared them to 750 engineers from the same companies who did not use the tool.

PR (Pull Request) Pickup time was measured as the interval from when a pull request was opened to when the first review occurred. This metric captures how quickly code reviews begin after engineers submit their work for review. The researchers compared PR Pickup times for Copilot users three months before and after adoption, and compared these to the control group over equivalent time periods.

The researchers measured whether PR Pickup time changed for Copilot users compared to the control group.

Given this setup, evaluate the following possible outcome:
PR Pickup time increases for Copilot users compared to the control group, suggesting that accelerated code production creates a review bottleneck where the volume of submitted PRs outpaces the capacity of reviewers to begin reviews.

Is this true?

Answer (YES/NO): NO